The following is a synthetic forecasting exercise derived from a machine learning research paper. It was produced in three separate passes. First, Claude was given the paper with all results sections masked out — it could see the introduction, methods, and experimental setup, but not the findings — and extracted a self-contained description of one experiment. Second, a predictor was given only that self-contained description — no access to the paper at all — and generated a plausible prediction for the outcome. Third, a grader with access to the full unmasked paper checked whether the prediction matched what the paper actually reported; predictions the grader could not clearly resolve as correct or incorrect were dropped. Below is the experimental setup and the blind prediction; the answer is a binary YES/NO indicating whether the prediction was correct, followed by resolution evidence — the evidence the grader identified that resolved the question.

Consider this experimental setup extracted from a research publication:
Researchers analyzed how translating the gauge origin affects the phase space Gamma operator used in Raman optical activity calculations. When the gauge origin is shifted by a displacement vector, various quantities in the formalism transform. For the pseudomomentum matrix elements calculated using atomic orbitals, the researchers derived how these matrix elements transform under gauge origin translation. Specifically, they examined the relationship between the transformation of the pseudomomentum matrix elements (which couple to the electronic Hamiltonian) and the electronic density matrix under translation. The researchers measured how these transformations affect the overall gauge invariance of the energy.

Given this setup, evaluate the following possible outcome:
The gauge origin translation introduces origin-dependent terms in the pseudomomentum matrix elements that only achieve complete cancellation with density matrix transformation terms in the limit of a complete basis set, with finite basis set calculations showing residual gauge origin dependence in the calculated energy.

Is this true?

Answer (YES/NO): NO